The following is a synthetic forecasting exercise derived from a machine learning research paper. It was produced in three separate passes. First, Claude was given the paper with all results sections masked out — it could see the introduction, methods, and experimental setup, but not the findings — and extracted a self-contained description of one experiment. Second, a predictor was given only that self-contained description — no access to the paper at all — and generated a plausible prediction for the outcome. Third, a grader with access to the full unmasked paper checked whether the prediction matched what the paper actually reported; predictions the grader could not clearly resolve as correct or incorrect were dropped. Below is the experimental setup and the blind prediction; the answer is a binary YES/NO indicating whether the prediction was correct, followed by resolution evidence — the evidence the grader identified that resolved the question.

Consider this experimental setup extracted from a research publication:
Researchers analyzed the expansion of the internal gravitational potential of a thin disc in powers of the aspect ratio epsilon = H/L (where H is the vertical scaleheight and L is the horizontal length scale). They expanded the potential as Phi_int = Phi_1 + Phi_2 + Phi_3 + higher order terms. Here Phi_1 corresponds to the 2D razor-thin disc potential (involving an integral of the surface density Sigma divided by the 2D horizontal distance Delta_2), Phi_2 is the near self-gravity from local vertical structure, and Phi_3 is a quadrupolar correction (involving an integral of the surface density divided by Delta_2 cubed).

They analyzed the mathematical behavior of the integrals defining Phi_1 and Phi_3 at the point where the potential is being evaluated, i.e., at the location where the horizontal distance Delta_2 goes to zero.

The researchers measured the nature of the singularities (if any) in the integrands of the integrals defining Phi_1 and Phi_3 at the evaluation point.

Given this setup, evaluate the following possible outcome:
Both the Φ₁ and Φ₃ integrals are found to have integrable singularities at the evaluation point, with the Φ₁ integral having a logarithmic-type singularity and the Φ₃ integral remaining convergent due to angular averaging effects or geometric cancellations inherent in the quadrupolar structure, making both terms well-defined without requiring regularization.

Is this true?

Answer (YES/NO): NO